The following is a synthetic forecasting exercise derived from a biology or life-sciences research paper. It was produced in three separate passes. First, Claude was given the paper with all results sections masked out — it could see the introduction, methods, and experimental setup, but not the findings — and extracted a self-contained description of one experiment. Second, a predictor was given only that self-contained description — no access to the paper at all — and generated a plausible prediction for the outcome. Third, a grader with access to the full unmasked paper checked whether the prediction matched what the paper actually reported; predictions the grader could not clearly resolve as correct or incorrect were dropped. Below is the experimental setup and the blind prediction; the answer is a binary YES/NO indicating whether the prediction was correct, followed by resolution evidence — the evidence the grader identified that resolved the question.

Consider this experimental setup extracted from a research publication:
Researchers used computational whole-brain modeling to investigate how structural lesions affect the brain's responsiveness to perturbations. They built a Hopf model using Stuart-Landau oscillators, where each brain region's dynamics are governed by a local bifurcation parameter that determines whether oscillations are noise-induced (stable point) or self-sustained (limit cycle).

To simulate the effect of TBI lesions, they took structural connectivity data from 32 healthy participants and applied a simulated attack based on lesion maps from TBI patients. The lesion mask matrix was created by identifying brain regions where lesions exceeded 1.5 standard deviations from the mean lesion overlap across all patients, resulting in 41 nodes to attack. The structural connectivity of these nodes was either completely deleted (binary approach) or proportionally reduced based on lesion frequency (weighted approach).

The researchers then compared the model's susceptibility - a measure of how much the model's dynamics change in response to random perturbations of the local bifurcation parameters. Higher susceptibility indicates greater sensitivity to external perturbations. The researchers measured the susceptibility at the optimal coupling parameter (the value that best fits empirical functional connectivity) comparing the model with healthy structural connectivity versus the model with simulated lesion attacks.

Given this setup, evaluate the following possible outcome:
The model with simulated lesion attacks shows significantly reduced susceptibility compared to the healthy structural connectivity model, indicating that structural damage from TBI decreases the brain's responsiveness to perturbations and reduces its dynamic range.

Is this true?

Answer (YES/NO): YES